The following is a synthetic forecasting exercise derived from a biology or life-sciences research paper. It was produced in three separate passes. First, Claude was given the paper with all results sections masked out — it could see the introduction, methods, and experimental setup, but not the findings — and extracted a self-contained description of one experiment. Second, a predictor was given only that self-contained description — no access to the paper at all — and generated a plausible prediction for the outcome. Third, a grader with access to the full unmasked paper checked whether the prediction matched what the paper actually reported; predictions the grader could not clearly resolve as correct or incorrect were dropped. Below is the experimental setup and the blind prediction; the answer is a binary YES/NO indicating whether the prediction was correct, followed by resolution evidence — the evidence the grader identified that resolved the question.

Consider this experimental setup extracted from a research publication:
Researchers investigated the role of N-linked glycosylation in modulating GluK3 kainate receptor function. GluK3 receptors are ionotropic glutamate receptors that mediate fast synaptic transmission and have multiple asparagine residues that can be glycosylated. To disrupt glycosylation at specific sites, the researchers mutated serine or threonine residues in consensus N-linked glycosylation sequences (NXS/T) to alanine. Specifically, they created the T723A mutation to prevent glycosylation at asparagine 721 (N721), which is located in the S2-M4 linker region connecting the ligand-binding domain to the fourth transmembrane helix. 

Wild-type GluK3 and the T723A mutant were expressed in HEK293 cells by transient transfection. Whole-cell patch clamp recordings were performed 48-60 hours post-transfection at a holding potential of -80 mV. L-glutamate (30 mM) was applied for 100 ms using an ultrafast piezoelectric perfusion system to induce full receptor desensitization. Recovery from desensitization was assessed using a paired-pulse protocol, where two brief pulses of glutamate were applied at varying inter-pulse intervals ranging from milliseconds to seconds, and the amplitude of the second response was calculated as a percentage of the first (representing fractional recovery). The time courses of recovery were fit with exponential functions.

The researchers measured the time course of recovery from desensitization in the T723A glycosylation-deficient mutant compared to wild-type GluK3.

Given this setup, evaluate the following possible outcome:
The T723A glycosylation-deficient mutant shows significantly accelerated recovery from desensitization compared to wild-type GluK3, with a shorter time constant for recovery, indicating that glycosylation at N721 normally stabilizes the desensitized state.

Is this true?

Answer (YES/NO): NO